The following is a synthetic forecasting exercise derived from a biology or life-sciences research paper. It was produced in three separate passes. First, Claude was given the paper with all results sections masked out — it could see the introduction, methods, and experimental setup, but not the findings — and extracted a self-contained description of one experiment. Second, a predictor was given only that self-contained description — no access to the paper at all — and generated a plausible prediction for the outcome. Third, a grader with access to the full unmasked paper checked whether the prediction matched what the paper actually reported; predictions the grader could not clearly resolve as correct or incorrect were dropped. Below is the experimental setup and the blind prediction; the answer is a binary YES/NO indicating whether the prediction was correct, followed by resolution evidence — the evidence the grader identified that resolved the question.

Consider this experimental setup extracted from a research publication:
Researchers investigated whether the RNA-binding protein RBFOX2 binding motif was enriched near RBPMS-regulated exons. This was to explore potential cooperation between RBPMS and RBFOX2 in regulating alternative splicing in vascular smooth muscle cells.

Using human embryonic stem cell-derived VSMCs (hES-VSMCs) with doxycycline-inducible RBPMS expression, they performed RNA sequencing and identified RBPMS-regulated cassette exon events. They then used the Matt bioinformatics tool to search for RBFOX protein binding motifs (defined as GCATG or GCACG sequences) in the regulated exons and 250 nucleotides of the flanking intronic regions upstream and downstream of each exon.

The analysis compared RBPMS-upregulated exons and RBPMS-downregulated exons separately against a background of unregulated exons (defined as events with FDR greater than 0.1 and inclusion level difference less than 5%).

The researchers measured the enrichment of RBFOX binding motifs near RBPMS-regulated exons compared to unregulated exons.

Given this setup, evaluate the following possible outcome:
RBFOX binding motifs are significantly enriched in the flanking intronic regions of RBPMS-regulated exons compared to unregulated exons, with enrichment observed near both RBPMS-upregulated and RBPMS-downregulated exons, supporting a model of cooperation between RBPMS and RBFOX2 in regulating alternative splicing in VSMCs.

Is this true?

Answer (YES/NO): YES